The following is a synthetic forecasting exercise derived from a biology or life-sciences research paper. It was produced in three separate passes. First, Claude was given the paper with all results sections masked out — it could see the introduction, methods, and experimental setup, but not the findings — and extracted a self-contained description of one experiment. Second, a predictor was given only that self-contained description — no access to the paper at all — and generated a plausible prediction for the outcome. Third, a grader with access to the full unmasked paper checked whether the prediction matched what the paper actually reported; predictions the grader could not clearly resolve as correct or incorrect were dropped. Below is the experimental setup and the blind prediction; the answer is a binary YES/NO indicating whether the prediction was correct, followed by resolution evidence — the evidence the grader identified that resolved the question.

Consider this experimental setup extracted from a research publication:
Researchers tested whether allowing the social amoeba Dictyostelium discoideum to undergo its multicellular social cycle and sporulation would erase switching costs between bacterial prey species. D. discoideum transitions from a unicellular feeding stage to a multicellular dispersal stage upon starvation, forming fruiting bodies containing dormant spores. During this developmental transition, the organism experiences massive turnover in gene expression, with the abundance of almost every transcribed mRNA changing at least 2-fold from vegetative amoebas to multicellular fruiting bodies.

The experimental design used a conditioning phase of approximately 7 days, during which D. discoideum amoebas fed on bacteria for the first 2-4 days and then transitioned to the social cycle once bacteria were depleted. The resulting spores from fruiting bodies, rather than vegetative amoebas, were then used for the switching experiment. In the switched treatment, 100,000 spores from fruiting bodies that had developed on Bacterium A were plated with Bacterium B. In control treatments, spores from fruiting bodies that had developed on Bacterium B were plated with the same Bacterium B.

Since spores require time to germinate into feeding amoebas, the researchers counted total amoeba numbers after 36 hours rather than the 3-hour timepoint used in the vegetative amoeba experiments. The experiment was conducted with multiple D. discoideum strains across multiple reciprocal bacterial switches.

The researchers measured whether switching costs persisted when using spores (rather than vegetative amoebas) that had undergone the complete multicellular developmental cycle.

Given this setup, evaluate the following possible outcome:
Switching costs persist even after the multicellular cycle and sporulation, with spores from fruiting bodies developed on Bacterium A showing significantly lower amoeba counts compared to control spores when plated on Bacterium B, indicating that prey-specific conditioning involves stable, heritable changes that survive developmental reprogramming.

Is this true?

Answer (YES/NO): NO